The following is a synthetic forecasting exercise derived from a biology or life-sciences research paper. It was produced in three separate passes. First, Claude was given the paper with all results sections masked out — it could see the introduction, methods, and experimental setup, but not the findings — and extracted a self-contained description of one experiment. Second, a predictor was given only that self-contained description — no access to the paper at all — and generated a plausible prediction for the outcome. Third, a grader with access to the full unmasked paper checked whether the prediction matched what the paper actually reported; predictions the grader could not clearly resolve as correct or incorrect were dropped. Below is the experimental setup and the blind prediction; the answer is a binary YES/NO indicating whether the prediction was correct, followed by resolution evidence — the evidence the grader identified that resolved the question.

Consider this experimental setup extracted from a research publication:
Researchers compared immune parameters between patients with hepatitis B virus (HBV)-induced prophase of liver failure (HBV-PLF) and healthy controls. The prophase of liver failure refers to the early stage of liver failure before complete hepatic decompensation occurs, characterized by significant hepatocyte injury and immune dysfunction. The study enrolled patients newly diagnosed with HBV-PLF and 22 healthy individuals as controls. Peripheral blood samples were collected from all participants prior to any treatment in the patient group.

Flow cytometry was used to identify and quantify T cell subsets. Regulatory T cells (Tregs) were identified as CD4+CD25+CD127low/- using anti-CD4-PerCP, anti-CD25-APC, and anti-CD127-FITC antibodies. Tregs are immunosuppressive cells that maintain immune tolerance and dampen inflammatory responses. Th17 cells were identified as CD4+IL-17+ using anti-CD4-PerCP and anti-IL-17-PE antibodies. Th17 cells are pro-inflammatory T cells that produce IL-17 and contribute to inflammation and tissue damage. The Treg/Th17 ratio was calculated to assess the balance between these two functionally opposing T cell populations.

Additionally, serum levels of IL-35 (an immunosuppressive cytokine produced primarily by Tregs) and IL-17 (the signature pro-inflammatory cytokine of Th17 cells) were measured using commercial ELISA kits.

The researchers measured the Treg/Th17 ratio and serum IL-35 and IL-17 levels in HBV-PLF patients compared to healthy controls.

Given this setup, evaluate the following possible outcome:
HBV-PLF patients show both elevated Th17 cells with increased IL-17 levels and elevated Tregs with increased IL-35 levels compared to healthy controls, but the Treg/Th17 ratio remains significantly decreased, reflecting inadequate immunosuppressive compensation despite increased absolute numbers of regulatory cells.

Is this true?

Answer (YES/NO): YES